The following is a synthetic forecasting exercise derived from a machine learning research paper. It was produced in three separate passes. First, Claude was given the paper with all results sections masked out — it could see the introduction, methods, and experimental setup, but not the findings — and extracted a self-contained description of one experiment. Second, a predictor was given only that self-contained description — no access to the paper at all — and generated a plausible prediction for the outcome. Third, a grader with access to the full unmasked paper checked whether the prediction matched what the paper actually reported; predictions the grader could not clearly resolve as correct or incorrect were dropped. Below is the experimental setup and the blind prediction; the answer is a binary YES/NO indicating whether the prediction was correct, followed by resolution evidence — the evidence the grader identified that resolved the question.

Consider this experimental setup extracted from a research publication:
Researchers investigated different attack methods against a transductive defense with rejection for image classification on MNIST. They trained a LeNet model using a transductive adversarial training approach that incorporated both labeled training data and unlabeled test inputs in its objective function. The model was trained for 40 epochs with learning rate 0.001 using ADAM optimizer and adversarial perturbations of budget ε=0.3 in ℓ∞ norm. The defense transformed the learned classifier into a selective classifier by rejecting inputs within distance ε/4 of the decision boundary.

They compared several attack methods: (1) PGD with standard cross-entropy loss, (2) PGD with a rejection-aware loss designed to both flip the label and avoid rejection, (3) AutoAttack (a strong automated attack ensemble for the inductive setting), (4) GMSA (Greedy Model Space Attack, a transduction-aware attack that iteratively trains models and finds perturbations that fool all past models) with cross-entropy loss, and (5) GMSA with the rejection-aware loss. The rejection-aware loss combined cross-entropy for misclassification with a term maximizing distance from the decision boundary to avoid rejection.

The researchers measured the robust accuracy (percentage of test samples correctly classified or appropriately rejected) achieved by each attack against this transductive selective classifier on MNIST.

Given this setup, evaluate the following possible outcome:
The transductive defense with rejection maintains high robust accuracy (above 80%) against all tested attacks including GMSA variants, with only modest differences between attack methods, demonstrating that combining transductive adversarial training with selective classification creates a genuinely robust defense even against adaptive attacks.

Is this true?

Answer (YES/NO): NO